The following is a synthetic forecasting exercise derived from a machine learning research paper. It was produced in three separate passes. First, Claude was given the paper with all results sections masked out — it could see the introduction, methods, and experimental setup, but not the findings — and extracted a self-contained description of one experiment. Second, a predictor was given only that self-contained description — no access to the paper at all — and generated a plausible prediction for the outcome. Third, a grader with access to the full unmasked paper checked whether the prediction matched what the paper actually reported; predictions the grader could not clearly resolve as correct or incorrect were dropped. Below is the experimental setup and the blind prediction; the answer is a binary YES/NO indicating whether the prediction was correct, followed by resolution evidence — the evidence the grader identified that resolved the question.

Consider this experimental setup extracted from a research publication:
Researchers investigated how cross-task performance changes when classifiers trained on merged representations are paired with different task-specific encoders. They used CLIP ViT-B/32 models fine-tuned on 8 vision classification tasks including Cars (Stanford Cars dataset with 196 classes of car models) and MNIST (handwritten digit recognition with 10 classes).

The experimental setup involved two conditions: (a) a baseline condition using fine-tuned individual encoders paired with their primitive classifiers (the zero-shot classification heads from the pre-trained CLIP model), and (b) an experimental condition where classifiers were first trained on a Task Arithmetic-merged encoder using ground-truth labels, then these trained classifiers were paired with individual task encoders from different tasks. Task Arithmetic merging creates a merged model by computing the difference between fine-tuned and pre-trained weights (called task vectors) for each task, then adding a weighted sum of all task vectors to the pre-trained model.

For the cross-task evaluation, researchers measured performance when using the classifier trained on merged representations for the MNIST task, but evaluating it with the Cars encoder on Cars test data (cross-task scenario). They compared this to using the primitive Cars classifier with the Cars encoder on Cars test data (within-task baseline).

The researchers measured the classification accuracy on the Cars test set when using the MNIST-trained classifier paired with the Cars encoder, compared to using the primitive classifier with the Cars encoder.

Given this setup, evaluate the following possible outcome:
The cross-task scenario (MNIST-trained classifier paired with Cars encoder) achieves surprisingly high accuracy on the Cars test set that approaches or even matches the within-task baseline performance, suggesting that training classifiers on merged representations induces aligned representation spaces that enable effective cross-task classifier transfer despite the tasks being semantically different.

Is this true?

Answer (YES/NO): NO